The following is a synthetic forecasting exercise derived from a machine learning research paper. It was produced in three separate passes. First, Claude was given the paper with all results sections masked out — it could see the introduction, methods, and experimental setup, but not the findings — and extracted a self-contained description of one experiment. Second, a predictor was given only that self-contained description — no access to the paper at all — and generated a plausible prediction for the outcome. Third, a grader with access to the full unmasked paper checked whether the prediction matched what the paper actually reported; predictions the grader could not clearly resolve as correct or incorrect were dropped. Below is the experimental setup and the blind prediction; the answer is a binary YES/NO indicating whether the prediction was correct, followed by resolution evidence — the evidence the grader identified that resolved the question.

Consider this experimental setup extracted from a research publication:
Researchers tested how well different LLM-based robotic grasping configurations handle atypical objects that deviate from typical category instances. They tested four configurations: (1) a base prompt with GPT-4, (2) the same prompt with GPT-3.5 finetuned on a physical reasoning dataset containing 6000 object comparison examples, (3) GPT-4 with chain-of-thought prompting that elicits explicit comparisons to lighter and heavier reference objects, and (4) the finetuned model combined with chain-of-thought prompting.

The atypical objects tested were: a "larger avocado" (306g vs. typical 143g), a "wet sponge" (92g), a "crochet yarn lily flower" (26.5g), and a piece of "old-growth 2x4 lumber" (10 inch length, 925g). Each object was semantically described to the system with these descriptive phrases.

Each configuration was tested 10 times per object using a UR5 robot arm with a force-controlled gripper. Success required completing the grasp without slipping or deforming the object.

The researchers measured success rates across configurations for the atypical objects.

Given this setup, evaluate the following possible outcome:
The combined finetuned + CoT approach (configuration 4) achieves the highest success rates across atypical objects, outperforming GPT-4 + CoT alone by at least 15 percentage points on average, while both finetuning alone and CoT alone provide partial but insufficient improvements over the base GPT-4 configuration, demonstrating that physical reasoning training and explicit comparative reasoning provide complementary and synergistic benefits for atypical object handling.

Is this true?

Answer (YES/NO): YES